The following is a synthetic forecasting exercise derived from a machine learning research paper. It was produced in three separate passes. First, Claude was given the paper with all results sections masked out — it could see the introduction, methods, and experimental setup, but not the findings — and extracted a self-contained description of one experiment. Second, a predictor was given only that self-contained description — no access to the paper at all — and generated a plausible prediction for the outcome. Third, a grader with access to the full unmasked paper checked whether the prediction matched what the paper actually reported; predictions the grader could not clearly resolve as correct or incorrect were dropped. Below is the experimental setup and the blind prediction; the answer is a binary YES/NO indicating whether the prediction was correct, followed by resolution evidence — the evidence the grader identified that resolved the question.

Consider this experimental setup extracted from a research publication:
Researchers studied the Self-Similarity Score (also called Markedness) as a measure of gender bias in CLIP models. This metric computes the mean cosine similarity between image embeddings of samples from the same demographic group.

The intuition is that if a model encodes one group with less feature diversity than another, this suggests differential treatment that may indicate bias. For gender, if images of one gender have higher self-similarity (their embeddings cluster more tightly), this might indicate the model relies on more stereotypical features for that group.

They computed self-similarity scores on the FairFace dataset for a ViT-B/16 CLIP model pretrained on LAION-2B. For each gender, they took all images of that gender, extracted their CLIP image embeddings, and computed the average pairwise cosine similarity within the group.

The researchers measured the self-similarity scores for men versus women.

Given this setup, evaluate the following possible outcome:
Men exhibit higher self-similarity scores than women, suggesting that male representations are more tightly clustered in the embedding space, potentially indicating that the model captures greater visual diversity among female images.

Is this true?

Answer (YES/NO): NO